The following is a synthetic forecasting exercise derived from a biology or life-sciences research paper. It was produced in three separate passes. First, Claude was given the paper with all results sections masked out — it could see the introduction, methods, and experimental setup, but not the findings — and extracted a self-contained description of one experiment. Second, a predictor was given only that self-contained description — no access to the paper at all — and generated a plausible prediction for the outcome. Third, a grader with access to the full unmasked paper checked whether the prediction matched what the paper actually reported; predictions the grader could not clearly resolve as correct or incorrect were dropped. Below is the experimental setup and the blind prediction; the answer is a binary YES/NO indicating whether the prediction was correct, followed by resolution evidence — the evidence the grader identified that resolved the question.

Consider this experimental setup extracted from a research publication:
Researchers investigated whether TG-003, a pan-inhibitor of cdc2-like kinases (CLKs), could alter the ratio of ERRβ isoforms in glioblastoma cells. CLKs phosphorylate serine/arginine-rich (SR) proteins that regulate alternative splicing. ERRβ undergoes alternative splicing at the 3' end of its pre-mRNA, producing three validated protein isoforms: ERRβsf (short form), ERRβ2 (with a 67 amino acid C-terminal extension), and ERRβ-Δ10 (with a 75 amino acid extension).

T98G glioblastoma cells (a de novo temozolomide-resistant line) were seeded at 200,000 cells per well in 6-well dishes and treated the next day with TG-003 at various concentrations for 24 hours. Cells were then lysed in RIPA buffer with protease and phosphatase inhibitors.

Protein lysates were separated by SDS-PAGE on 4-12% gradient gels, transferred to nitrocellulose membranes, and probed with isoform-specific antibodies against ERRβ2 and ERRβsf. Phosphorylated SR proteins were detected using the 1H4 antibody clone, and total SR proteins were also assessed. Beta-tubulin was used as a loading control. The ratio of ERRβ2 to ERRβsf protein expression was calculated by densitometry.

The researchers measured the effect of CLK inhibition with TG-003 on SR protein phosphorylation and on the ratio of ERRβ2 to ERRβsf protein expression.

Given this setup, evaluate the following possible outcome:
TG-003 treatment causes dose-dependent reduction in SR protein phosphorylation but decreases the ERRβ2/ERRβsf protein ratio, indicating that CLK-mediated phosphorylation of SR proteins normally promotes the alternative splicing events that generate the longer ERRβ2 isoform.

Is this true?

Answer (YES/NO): NO